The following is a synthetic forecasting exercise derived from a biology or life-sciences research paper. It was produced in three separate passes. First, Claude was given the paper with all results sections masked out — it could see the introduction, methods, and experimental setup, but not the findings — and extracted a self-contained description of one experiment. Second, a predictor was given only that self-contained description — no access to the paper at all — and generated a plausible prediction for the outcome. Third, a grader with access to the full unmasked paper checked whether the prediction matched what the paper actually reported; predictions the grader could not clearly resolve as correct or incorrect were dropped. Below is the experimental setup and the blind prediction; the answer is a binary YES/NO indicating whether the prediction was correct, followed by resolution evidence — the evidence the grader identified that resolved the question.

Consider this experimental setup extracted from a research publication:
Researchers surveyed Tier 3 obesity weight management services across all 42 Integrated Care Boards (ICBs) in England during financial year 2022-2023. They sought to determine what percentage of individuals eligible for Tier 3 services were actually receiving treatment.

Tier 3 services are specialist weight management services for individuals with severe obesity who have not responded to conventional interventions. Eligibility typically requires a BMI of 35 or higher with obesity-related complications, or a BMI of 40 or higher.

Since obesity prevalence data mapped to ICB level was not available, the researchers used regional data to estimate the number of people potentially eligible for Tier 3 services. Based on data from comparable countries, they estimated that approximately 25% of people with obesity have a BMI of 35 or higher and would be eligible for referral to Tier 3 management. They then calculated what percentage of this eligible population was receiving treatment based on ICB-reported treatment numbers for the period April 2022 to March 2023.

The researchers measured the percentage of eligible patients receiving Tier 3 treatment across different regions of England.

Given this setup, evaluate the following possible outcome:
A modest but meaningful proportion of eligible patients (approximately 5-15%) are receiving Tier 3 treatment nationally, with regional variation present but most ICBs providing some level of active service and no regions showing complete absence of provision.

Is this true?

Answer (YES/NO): NO